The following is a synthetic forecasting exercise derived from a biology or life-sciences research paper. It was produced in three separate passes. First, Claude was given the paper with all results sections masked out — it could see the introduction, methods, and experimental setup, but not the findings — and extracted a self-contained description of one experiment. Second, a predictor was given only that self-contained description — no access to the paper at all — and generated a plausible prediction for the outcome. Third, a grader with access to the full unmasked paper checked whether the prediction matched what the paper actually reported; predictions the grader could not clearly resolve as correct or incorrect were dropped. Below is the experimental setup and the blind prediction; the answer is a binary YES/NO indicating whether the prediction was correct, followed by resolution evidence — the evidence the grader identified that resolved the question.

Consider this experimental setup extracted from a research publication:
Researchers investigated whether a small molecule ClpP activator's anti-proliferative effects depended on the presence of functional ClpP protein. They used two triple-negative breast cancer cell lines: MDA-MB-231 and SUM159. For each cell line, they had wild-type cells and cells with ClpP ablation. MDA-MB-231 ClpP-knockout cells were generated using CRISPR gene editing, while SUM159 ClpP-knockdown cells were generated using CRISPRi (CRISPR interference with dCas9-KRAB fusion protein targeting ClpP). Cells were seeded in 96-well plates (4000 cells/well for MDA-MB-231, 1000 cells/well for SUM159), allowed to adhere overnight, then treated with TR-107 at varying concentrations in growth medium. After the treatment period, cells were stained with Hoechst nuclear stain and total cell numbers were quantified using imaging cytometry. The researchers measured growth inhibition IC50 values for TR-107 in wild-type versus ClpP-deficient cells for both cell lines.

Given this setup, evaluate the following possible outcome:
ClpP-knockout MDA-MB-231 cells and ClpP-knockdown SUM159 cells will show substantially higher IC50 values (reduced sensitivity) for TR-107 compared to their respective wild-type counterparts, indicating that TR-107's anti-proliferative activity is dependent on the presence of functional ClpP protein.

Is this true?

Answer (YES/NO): YES